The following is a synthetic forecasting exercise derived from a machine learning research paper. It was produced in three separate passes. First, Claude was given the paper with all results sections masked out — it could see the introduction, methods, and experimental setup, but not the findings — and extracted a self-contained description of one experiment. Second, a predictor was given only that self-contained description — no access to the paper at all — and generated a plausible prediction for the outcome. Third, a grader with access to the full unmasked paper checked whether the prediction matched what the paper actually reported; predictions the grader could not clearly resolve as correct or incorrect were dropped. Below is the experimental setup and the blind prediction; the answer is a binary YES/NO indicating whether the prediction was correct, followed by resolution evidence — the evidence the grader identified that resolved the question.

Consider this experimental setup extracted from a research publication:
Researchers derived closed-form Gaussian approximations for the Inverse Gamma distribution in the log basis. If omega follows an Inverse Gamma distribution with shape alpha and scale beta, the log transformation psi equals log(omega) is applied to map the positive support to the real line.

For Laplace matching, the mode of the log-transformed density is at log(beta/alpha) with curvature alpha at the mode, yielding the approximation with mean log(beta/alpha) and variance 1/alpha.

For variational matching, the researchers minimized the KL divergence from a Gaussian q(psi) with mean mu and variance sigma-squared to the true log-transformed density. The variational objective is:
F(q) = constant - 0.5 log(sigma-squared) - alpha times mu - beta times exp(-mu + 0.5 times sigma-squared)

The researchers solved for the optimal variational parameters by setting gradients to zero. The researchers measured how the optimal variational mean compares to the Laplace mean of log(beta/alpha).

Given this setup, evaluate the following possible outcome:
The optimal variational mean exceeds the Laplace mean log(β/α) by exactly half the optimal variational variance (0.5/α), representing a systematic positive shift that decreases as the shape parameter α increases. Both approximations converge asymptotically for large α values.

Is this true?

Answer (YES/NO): YES